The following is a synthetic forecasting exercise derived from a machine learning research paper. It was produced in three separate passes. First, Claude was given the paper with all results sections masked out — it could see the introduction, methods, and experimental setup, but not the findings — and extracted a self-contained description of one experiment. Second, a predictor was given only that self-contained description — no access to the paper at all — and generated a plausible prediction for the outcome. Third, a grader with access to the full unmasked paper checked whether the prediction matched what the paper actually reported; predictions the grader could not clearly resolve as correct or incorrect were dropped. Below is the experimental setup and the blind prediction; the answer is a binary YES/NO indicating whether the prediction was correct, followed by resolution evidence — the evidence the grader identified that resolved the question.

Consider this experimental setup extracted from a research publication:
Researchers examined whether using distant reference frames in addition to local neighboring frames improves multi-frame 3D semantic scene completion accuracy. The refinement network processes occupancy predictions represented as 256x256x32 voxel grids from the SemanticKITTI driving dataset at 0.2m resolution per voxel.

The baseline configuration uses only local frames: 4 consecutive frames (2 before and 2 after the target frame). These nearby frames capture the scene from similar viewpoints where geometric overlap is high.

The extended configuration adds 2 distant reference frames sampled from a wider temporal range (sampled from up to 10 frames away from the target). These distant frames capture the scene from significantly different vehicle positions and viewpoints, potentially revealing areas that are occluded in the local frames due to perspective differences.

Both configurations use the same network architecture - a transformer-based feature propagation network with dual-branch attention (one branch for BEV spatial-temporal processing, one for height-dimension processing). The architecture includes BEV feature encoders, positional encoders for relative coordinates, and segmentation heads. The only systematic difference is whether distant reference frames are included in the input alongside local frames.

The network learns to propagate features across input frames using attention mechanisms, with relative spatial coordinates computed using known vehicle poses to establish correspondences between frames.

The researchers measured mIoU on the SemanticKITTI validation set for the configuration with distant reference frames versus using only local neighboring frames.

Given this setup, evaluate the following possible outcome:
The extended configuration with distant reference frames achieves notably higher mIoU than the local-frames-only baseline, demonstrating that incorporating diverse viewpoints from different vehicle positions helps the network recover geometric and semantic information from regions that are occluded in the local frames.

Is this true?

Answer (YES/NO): NO